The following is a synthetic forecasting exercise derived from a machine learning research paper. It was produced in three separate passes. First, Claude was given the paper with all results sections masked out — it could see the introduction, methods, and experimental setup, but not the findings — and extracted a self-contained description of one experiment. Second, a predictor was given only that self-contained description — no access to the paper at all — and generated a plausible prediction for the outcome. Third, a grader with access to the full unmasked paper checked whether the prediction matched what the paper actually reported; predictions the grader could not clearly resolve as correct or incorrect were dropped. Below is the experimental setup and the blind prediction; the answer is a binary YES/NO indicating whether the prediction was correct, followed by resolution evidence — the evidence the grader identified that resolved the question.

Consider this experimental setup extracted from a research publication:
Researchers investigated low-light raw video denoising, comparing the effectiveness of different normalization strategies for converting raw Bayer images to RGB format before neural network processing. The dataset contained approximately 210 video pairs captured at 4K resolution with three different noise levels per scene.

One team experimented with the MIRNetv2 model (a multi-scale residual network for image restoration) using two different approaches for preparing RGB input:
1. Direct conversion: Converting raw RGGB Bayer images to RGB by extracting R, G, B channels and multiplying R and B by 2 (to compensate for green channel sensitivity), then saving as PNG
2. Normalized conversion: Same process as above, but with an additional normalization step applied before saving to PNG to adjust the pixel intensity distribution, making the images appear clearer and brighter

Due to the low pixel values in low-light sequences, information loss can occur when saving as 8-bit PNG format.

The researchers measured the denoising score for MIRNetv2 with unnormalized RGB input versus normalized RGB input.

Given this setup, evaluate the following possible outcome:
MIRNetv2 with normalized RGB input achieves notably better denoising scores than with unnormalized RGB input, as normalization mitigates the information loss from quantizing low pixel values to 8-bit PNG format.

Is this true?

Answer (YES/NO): YES